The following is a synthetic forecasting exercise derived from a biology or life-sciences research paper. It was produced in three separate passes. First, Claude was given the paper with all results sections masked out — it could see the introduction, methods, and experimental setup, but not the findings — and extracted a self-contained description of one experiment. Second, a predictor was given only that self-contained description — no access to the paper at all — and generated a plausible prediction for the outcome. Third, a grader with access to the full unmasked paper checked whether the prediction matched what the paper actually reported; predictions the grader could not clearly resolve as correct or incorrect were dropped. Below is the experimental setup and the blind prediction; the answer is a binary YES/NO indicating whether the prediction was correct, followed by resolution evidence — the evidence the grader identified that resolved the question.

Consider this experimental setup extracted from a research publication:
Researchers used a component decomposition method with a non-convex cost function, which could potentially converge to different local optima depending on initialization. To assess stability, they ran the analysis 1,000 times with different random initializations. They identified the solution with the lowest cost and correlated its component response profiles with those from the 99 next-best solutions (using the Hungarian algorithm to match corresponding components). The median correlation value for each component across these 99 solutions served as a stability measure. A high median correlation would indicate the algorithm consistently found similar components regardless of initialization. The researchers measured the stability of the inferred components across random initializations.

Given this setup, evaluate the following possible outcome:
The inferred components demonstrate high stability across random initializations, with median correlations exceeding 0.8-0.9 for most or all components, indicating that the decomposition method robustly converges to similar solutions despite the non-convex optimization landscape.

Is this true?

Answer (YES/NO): YES